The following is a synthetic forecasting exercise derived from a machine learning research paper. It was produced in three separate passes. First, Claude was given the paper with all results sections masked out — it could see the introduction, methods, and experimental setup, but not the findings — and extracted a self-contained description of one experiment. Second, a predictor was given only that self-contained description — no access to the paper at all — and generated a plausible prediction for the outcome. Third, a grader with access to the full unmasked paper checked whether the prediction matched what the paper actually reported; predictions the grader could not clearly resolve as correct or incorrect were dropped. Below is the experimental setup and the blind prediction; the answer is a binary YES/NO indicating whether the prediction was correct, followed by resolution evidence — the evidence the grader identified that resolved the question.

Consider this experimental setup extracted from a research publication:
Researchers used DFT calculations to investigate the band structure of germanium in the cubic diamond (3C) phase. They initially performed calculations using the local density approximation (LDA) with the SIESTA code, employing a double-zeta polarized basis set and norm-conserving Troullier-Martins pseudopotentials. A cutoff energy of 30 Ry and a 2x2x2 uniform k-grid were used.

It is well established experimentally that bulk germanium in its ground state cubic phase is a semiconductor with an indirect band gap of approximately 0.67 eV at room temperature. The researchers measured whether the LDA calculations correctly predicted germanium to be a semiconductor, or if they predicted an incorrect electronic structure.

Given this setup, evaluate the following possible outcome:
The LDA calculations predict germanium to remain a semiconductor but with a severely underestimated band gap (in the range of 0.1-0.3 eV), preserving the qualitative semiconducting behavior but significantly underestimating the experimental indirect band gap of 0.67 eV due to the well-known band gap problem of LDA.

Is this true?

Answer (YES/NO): NO